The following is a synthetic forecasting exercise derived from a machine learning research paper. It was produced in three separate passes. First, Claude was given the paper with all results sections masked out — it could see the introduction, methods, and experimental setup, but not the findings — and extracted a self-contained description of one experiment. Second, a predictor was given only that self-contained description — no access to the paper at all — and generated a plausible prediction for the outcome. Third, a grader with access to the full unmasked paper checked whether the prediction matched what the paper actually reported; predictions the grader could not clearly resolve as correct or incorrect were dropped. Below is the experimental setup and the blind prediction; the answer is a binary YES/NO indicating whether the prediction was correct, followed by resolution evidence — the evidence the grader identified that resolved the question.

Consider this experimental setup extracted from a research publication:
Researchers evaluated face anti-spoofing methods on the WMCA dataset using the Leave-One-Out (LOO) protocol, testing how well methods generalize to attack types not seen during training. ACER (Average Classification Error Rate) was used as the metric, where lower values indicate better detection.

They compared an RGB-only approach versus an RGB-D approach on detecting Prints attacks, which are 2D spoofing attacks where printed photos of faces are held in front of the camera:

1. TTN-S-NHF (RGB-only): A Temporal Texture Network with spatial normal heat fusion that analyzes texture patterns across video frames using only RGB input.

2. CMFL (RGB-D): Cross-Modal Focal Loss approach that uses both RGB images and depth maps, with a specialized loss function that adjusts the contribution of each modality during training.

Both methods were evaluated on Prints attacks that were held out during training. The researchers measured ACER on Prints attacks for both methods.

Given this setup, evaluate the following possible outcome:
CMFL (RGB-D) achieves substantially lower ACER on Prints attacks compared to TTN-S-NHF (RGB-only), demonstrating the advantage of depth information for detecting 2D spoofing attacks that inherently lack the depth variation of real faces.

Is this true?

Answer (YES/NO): NO